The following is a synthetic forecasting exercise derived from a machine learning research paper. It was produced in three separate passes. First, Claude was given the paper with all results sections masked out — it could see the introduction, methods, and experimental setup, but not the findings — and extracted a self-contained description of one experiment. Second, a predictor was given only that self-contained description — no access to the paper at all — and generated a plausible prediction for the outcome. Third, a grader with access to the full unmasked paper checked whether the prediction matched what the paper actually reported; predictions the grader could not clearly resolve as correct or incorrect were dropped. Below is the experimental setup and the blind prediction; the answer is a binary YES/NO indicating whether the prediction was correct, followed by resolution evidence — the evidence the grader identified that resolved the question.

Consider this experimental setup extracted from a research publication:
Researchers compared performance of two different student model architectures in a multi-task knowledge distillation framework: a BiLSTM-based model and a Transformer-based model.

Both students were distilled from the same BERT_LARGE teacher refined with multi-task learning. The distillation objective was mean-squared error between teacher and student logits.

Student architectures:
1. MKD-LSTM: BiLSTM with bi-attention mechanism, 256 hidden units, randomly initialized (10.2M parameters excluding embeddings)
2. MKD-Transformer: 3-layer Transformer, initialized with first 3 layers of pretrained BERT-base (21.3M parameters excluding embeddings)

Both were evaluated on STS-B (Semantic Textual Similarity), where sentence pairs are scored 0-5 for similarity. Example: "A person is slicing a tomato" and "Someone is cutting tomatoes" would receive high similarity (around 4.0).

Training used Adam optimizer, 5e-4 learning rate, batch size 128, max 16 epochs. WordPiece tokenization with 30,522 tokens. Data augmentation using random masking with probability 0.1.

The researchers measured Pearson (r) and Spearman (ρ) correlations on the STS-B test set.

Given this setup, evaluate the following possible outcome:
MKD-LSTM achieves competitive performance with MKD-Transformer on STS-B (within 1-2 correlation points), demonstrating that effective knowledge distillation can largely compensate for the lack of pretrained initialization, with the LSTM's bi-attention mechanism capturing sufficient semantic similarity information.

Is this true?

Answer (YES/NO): YES